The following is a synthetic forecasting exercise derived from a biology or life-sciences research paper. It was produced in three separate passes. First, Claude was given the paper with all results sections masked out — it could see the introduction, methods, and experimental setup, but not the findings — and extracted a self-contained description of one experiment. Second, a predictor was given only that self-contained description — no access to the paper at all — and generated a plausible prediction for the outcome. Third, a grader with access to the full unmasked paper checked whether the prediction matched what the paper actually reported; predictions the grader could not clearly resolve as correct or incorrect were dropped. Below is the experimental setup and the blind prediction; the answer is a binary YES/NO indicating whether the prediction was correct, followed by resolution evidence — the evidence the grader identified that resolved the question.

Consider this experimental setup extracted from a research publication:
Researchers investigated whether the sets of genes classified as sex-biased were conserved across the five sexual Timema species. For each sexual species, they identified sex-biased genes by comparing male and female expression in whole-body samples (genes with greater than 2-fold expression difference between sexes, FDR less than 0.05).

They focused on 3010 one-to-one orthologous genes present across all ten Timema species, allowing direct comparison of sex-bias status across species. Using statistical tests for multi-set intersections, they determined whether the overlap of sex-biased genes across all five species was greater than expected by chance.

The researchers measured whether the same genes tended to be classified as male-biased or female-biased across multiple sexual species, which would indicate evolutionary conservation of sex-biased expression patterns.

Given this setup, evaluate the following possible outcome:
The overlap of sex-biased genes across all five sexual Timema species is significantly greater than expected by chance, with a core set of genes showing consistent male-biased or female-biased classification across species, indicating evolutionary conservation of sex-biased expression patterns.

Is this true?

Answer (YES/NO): NO